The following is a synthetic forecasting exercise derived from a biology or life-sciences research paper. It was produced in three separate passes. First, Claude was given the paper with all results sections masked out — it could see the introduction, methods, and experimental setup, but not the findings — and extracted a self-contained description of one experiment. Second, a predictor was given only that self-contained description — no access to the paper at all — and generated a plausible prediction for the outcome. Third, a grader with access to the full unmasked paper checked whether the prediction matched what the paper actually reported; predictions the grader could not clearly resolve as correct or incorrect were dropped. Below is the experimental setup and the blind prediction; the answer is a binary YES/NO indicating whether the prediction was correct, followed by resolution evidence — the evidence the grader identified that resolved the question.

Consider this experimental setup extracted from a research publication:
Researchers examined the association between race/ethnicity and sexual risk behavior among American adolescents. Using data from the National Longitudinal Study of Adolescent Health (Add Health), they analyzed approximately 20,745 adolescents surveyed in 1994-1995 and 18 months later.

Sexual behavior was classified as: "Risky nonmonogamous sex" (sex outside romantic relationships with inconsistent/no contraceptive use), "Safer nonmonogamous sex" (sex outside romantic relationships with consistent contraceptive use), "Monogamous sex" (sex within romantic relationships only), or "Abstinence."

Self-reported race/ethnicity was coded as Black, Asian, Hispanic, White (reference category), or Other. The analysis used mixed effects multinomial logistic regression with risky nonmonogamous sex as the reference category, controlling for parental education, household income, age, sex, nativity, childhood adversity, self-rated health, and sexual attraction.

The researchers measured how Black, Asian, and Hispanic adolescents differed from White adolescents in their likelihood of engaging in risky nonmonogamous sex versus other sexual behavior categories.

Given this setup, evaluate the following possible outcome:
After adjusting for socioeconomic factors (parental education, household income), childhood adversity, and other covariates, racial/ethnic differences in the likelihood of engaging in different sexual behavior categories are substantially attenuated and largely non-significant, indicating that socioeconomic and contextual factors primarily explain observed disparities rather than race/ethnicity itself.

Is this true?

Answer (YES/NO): NO